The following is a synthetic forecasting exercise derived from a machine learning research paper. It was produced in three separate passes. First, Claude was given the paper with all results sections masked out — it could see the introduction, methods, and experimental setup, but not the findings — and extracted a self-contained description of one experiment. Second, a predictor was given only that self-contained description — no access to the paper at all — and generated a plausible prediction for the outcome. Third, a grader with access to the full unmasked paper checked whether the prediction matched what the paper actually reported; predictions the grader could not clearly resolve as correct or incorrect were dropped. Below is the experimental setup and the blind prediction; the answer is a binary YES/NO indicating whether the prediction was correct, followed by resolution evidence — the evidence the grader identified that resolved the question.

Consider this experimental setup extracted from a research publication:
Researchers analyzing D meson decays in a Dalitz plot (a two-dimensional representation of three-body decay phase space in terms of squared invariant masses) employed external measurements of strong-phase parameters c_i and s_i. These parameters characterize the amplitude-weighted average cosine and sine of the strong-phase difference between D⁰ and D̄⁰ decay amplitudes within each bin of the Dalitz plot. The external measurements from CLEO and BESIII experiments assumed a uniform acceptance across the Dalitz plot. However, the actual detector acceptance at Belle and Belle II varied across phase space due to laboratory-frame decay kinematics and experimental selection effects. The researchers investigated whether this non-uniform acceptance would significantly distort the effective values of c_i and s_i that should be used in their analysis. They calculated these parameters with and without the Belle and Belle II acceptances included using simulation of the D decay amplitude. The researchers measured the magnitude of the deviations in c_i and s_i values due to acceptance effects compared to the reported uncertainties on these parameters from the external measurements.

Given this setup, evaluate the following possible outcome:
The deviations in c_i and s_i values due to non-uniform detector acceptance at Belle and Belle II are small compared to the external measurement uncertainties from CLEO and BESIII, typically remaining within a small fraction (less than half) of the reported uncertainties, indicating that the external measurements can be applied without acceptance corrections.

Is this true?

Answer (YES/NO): YES